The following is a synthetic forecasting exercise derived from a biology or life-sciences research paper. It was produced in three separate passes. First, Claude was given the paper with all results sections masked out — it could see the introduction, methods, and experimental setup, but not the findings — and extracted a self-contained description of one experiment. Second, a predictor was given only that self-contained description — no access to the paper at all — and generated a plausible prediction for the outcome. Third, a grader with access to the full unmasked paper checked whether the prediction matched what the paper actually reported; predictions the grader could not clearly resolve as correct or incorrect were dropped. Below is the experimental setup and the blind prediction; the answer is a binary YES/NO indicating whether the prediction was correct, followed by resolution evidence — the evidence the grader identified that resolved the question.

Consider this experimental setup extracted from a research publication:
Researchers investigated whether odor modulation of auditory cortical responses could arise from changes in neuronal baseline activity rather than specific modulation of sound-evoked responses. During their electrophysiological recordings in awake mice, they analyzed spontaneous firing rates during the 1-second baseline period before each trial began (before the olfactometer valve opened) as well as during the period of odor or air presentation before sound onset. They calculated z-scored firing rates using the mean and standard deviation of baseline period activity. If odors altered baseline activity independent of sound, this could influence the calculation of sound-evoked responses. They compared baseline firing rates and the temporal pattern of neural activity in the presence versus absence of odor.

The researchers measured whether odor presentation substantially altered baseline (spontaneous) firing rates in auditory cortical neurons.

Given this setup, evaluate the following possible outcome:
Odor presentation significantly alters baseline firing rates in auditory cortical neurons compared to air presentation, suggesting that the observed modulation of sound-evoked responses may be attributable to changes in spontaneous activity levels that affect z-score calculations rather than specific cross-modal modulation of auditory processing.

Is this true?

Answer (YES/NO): NO